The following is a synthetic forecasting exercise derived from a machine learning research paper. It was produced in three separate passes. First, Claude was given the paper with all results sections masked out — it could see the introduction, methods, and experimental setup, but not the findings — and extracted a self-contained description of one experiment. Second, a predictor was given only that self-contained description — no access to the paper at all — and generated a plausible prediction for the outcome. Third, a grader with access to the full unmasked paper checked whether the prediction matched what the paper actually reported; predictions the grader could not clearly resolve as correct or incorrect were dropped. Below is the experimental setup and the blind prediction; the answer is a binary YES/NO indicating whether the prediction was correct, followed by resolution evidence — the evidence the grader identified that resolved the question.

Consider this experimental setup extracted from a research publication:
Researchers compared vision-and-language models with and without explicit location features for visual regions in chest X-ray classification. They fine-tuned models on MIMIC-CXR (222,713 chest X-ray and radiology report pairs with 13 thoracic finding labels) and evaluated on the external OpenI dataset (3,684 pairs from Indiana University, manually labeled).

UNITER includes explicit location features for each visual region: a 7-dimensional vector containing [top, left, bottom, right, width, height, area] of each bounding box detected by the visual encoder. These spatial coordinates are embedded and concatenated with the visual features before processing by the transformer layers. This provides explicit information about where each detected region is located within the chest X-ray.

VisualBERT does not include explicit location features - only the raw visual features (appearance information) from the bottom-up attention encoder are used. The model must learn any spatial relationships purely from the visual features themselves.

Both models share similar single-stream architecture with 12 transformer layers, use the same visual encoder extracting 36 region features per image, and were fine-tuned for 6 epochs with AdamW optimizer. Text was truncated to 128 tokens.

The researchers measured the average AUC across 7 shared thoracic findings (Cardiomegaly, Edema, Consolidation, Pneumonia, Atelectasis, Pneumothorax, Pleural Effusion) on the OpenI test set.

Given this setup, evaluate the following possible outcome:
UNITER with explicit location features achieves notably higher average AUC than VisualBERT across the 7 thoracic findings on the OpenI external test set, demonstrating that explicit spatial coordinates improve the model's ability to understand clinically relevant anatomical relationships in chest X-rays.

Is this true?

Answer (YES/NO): NO